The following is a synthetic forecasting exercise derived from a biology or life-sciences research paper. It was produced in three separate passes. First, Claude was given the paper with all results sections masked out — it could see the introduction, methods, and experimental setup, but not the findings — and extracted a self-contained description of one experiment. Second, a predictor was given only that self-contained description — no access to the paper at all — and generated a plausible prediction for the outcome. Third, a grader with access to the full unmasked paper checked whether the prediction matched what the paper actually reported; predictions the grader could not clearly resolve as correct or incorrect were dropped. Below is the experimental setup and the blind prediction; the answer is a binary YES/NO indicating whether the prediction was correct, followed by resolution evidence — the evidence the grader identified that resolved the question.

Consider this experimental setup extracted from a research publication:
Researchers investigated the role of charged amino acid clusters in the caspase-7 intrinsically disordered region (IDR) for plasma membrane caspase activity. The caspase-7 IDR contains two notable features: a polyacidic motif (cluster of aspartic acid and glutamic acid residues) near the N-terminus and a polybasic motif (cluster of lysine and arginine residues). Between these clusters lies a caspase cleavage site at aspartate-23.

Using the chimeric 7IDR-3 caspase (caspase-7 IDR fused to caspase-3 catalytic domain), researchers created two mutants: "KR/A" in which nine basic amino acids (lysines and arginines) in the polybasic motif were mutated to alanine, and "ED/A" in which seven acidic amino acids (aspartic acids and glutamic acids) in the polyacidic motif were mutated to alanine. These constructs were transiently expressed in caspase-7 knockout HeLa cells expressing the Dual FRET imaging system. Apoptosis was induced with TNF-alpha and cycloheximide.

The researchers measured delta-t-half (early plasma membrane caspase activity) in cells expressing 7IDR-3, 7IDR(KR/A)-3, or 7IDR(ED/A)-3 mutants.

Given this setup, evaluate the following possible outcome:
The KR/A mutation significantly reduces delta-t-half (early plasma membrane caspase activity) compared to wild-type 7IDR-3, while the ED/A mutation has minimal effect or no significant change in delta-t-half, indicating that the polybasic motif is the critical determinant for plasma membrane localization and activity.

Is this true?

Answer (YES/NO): NO